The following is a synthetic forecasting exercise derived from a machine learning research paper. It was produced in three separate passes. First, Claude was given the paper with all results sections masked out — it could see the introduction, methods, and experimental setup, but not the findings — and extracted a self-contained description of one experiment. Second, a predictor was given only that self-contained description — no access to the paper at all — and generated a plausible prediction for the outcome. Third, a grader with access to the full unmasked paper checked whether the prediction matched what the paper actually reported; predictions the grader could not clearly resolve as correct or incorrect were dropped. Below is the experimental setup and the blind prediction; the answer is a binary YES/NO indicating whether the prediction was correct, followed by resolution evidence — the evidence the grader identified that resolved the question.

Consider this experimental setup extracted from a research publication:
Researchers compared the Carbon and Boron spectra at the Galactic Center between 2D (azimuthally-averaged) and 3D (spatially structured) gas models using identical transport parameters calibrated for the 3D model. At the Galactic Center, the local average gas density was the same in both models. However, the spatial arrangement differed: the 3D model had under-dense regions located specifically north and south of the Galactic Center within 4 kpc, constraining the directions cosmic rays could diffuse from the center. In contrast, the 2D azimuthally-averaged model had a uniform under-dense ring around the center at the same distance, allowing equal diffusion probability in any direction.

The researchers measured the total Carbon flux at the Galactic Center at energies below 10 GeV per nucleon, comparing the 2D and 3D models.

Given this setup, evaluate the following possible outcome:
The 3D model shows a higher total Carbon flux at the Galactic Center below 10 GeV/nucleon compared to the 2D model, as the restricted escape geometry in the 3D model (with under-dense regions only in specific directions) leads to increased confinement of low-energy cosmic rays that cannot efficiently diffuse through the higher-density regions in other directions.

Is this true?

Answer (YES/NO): YES